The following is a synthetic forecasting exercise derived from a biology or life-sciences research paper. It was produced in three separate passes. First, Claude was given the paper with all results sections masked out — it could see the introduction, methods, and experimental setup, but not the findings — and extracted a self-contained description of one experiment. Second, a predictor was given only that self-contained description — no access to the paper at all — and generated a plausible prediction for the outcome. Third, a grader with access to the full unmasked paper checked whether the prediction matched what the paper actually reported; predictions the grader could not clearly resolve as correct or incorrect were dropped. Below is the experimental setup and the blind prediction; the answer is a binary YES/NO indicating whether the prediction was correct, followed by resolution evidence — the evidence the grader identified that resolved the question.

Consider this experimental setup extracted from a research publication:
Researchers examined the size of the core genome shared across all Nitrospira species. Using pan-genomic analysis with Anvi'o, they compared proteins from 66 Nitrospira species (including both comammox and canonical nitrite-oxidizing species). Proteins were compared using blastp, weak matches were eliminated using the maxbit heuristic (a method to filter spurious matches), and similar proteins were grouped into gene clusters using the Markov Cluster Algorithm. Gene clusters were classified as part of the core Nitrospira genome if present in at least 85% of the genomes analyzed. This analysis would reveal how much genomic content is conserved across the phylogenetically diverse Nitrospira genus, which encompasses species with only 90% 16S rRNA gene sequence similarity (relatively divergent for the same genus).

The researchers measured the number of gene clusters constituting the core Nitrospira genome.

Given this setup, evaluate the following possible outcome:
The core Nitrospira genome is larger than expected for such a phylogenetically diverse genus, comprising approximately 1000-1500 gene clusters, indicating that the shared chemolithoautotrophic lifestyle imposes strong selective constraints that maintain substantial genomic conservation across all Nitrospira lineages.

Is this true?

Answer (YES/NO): YES